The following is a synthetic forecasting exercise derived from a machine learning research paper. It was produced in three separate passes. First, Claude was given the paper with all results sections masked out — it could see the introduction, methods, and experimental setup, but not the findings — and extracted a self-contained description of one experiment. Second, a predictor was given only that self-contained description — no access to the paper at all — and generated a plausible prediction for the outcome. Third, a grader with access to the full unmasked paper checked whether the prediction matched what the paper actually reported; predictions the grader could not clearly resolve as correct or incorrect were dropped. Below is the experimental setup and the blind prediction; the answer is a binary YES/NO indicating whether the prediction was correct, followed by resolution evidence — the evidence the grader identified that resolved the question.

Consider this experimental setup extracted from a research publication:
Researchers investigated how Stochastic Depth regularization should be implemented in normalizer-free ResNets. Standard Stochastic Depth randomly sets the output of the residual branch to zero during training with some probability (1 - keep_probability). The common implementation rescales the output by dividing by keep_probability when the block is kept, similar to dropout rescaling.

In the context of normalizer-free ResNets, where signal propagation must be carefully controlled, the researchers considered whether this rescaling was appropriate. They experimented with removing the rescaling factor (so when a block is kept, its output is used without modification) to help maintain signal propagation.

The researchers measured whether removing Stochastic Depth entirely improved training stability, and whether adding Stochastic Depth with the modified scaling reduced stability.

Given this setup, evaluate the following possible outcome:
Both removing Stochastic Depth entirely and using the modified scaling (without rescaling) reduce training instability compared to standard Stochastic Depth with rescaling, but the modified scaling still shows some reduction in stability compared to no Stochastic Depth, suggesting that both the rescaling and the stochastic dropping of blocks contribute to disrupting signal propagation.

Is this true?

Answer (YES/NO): NO